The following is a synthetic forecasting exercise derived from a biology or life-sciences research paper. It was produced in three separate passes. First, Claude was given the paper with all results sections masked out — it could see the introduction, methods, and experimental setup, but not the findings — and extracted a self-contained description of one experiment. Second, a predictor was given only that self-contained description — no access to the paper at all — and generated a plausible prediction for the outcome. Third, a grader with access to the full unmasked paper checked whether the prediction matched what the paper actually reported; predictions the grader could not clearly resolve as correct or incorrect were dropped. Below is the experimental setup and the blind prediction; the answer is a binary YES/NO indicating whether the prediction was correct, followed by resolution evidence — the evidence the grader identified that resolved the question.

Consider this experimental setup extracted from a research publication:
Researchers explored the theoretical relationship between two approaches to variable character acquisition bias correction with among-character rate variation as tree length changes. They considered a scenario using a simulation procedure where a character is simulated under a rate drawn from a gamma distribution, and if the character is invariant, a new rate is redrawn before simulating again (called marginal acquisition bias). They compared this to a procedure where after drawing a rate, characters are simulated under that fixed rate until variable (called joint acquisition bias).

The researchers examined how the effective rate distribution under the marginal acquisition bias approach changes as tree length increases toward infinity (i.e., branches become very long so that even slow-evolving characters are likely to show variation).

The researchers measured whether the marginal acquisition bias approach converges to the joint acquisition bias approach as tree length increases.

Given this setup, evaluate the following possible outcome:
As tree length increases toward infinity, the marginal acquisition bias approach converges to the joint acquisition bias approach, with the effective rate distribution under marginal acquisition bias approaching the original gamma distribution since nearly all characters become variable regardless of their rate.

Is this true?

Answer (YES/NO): YES